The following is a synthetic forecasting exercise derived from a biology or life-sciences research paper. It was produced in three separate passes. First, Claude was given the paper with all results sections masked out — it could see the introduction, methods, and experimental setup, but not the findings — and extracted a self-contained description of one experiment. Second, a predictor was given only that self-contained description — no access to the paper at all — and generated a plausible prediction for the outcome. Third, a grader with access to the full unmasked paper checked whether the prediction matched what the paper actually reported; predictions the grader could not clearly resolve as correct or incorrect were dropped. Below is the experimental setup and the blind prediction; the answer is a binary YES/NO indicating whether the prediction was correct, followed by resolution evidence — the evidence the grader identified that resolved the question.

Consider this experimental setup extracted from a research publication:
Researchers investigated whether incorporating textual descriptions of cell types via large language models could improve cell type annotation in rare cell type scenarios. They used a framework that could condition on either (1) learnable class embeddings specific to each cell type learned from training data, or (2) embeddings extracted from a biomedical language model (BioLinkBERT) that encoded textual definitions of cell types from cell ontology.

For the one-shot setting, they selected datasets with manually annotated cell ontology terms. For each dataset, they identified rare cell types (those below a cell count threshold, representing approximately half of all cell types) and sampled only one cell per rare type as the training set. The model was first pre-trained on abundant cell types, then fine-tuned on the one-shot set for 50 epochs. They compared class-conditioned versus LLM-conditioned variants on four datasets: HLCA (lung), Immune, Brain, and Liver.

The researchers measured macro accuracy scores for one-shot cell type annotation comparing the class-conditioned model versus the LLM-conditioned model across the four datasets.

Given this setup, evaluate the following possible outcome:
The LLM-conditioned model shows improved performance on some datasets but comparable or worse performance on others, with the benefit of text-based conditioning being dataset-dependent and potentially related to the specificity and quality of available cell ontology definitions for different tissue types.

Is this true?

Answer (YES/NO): YES